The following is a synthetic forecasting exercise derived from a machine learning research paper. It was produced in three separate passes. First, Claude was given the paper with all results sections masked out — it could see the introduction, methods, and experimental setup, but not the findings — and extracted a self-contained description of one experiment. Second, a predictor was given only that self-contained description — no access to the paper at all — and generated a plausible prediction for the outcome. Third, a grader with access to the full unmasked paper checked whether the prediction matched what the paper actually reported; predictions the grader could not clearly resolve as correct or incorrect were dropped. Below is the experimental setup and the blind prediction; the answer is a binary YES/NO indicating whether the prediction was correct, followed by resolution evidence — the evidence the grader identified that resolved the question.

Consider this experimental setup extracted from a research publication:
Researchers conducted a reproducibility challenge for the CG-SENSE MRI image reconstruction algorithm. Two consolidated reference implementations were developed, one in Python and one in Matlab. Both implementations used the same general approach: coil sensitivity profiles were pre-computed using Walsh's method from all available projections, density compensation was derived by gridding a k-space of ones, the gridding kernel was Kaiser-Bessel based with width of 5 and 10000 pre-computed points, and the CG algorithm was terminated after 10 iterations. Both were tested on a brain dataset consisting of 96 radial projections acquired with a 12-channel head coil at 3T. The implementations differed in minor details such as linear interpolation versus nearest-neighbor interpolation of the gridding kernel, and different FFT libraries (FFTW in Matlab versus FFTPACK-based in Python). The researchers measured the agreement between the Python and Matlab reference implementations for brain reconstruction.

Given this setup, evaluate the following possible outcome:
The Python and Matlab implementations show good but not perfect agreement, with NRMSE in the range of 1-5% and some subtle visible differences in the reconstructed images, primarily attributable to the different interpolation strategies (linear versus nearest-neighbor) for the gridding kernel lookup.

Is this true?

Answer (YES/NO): NO